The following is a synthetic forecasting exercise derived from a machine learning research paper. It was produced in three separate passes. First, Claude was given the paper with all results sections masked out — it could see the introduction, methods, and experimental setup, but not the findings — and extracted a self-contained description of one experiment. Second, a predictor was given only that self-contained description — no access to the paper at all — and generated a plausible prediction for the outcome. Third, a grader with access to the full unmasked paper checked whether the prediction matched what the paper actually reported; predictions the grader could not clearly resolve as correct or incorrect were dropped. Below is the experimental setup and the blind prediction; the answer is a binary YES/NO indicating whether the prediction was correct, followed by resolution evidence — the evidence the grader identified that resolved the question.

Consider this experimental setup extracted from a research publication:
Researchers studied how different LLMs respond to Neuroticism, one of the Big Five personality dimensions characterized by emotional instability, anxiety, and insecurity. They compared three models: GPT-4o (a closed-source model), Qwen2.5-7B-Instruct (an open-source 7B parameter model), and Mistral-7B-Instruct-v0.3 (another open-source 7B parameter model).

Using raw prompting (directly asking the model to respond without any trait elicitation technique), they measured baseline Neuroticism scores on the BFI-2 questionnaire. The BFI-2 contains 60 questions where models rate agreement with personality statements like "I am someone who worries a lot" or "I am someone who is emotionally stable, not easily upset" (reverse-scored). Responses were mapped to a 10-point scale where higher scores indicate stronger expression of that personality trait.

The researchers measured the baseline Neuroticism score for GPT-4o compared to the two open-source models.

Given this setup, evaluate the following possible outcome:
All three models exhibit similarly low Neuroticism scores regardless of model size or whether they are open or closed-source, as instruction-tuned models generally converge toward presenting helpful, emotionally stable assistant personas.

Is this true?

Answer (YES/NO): NO